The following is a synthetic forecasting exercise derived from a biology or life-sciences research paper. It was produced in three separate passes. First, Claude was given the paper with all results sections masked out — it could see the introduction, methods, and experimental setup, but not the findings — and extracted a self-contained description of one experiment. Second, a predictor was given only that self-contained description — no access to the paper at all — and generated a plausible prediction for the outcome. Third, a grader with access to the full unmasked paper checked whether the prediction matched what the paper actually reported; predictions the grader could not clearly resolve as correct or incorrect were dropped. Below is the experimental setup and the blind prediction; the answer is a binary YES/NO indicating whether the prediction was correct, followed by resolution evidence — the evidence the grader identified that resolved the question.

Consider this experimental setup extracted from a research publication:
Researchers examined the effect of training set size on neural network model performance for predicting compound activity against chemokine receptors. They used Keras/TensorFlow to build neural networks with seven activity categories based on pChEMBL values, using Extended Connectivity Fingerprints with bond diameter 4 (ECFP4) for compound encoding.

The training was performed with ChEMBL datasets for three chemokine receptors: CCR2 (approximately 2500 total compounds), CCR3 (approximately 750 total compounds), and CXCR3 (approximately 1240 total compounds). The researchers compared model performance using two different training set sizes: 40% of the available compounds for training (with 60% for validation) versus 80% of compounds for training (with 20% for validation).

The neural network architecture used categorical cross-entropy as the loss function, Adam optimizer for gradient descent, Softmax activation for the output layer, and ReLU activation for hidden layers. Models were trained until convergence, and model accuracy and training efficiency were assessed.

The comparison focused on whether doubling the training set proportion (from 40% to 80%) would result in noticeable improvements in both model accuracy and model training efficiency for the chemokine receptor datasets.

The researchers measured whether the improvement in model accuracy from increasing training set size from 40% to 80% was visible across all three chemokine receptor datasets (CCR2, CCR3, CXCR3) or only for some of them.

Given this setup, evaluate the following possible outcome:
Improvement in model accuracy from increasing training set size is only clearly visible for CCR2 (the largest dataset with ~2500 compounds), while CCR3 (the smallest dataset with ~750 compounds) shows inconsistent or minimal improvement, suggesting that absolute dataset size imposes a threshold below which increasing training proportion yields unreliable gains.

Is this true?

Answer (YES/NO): NO